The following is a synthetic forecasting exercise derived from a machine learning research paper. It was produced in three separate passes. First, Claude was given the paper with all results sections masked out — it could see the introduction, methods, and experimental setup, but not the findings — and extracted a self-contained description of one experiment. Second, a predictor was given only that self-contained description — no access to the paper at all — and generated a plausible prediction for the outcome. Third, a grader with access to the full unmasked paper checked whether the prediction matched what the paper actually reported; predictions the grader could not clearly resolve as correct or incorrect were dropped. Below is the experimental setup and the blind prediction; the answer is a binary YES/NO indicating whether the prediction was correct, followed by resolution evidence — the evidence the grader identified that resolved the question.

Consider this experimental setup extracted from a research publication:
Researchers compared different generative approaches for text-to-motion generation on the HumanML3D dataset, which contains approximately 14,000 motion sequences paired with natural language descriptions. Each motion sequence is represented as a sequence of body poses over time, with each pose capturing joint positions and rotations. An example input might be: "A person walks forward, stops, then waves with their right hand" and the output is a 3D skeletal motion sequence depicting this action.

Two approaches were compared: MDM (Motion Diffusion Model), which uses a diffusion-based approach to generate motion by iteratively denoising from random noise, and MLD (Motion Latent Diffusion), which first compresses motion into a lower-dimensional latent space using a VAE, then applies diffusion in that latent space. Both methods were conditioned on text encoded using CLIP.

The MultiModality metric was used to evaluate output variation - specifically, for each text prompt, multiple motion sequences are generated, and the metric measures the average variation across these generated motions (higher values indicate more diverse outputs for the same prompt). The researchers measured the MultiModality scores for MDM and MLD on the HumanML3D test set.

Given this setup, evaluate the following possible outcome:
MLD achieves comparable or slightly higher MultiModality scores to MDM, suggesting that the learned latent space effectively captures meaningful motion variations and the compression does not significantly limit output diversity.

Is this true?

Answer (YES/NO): NO